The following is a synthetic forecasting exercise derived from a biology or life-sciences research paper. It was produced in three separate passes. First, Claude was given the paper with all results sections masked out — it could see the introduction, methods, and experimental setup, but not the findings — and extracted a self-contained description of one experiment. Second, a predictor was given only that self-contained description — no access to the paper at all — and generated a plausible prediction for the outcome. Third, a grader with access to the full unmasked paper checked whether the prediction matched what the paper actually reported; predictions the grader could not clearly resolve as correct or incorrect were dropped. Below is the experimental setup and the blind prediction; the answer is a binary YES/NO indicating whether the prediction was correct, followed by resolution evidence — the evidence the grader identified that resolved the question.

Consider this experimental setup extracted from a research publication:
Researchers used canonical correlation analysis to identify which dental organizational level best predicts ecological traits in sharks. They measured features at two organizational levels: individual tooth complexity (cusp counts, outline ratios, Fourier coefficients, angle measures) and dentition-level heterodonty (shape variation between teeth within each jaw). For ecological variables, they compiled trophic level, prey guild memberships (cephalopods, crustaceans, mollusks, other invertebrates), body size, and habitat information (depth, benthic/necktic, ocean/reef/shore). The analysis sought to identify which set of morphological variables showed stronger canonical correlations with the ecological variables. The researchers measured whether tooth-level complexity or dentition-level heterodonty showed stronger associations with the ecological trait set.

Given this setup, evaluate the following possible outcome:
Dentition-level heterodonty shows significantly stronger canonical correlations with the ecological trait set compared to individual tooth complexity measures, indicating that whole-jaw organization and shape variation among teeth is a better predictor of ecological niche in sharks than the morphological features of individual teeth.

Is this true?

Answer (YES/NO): NO